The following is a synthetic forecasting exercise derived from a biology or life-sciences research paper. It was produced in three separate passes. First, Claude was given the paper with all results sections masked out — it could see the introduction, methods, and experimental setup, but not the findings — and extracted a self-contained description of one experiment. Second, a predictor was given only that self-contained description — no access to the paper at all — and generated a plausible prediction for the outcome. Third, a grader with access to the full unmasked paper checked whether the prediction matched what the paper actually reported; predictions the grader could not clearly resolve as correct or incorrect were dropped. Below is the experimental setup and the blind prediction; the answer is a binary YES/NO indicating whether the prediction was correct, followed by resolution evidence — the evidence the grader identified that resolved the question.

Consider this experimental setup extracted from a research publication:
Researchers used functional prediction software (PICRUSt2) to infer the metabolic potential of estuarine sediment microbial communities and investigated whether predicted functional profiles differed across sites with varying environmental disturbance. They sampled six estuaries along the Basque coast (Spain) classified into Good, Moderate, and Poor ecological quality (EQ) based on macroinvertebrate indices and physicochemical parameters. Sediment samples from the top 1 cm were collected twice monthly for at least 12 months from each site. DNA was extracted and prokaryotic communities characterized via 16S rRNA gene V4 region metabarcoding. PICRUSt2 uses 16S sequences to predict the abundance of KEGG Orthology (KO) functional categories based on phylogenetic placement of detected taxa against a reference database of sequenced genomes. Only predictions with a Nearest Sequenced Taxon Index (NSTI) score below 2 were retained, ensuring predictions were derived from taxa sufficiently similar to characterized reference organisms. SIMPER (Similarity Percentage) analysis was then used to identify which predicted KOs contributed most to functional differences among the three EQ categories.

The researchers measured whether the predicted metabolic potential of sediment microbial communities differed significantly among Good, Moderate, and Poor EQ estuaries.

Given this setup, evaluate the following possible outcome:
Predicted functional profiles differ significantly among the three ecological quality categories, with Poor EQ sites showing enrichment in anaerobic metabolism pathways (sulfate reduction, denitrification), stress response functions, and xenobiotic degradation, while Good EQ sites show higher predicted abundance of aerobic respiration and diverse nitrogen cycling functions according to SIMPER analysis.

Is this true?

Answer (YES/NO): NO